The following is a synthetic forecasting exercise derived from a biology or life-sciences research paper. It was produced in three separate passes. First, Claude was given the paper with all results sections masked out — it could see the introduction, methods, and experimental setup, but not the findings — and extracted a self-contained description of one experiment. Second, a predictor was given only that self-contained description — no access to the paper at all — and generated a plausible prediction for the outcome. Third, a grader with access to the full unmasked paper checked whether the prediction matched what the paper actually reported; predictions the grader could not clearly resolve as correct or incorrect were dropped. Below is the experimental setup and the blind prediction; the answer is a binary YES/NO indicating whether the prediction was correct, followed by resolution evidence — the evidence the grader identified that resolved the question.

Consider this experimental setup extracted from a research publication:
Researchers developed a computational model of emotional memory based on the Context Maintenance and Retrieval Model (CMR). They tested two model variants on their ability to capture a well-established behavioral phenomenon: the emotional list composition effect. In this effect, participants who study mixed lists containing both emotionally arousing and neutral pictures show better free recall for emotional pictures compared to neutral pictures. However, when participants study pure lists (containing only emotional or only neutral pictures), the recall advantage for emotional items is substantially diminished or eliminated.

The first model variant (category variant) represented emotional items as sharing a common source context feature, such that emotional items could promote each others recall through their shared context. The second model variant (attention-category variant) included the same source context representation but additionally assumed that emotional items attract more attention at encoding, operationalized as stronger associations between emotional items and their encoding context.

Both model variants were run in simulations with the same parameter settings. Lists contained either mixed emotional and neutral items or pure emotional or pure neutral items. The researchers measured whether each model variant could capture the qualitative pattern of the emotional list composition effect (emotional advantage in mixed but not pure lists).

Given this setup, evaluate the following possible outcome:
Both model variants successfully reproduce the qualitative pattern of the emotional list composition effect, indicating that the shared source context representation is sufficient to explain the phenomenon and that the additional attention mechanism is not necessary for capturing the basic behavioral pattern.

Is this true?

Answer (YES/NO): NO